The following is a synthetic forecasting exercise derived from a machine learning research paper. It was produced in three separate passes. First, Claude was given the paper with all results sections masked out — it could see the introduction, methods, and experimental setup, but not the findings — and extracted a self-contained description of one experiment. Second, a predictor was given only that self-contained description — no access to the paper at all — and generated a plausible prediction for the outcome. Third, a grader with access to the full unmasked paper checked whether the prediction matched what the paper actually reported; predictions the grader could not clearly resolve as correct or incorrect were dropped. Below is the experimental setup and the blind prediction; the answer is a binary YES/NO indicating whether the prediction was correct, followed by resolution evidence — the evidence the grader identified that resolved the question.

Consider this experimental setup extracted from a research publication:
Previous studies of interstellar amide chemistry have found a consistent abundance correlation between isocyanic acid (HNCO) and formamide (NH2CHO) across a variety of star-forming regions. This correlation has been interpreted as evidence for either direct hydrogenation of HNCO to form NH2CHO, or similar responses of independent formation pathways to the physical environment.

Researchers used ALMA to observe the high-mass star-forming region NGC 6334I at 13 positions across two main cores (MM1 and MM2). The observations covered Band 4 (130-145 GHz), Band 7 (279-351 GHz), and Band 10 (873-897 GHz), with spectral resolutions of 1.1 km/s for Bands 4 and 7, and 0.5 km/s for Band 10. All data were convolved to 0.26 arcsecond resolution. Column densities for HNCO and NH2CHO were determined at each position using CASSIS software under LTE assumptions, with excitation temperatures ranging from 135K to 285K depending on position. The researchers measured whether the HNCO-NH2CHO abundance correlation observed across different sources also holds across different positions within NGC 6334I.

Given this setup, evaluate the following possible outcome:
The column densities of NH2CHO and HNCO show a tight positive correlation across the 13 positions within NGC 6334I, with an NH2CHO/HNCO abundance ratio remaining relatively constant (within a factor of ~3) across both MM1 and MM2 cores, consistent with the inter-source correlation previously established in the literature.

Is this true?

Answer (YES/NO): NO